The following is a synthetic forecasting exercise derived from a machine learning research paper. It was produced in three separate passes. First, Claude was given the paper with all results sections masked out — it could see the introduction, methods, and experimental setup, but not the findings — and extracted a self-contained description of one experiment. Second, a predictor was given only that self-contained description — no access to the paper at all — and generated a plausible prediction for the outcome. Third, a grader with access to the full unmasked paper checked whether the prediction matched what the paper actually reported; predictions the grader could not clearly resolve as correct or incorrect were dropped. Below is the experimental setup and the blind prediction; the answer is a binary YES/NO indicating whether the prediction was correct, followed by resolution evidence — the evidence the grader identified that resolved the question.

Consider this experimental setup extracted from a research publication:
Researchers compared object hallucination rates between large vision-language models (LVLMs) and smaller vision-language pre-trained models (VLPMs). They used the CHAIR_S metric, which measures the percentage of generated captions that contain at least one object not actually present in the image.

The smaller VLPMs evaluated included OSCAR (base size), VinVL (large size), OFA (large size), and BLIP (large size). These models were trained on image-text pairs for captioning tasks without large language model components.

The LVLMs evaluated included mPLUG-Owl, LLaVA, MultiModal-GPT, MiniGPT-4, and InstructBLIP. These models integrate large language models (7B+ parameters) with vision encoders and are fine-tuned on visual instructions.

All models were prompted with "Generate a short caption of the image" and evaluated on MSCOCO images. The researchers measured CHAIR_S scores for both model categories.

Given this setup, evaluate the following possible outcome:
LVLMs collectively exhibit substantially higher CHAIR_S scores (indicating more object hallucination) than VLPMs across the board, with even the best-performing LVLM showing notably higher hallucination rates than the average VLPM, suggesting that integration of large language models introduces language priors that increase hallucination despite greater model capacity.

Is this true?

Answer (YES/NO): NO